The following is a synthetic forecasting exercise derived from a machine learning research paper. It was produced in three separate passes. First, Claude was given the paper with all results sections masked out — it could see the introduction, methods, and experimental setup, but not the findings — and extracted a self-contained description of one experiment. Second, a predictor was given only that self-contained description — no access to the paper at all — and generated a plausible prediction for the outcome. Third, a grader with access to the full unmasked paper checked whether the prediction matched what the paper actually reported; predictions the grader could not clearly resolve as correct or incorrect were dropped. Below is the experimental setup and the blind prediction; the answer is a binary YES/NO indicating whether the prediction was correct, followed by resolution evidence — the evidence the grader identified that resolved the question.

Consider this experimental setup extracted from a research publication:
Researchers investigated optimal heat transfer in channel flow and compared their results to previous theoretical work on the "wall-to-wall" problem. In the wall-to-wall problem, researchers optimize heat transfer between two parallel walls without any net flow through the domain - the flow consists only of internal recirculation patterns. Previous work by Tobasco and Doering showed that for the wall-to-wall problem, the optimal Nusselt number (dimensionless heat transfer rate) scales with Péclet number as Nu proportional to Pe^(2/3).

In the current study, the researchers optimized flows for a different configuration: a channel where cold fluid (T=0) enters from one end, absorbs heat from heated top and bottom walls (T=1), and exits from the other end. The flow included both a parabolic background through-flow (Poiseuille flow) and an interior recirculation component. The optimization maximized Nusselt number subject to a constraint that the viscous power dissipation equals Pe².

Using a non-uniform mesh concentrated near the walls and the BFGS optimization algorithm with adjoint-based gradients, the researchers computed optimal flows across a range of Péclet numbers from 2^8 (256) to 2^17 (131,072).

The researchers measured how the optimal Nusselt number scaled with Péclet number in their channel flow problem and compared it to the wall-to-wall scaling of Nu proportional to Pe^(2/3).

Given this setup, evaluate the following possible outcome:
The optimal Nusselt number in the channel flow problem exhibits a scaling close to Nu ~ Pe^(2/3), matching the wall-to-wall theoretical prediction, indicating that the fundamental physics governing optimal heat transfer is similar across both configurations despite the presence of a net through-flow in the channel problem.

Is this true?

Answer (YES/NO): NO